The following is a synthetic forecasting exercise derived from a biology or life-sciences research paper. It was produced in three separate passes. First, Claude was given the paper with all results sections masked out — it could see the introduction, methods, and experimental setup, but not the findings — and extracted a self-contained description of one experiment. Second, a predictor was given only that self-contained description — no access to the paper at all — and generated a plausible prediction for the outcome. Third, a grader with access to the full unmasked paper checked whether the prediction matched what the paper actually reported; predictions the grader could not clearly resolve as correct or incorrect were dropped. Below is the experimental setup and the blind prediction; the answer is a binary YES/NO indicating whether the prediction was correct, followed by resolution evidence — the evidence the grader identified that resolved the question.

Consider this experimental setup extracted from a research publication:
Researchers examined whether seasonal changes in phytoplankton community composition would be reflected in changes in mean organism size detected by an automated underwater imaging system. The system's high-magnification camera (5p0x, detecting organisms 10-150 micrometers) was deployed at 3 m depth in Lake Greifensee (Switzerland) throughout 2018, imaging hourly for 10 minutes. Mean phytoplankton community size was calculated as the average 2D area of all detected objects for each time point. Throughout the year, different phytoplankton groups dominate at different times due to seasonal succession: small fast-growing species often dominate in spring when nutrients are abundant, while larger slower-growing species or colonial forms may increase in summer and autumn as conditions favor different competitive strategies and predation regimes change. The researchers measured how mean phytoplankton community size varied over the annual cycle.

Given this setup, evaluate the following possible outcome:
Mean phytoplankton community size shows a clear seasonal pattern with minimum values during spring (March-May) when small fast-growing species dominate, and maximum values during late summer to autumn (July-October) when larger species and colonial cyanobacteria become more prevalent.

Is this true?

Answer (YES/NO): NO